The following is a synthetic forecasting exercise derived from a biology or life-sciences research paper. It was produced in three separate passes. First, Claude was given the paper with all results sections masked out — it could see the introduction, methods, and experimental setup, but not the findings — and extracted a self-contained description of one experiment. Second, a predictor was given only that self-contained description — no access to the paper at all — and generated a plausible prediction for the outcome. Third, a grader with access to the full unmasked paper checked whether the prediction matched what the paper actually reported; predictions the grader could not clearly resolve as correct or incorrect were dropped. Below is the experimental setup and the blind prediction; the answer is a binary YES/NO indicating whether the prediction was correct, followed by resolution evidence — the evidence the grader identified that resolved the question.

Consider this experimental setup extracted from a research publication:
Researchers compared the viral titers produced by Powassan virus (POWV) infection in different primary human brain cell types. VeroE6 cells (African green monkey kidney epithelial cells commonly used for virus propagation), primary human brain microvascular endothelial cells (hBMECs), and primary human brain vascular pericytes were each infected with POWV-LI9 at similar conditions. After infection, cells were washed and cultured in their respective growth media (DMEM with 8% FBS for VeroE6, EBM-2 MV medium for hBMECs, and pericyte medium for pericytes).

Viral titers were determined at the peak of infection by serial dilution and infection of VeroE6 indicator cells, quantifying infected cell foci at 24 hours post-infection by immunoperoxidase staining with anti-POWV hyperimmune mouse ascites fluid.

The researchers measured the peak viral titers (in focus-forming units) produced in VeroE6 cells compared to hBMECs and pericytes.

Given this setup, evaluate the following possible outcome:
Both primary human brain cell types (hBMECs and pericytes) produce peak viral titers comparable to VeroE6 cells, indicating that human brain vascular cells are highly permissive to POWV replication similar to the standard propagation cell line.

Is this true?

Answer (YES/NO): NO